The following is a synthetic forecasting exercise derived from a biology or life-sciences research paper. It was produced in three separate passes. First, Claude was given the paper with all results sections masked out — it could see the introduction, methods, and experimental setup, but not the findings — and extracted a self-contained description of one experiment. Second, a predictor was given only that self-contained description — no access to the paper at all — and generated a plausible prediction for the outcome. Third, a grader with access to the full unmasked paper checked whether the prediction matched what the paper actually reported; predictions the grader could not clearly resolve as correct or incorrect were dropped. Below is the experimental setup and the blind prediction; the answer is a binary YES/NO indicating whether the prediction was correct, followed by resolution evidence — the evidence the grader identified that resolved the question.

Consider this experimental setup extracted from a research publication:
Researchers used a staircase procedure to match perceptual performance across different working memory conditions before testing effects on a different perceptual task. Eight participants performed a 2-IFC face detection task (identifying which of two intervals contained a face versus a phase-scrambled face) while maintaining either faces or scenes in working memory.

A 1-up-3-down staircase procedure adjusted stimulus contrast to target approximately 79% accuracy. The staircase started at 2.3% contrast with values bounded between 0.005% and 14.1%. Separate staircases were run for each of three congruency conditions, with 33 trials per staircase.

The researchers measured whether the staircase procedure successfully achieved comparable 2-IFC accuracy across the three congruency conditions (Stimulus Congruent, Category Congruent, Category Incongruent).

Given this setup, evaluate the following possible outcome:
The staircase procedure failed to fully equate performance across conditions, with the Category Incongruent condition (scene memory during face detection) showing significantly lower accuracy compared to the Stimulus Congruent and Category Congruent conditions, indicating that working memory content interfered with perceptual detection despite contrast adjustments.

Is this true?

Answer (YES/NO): NO